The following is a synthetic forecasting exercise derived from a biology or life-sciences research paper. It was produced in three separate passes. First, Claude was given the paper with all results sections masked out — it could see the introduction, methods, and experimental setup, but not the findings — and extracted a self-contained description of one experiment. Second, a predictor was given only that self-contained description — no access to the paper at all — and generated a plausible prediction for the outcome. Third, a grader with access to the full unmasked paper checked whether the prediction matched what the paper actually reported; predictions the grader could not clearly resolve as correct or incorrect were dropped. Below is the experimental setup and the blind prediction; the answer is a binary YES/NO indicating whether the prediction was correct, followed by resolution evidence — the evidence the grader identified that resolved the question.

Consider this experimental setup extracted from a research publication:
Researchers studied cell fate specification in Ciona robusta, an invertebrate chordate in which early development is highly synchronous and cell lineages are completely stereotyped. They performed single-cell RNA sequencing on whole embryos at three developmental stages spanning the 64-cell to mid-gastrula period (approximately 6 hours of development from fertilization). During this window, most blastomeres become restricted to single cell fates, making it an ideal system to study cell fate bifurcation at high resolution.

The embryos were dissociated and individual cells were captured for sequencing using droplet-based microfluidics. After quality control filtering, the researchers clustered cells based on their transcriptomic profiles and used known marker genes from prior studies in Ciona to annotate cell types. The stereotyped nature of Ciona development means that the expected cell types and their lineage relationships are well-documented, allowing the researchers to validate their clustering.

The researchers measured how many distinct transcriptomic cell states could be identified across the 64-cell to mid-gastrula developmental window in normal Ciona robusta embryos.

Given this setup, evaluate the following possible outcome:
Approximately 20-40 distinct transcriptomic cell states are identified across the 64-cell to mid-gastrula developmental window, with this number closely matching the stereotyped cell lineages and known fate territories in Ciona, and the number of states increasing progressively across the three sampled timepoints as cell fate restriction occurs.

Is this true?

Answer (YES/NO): NO